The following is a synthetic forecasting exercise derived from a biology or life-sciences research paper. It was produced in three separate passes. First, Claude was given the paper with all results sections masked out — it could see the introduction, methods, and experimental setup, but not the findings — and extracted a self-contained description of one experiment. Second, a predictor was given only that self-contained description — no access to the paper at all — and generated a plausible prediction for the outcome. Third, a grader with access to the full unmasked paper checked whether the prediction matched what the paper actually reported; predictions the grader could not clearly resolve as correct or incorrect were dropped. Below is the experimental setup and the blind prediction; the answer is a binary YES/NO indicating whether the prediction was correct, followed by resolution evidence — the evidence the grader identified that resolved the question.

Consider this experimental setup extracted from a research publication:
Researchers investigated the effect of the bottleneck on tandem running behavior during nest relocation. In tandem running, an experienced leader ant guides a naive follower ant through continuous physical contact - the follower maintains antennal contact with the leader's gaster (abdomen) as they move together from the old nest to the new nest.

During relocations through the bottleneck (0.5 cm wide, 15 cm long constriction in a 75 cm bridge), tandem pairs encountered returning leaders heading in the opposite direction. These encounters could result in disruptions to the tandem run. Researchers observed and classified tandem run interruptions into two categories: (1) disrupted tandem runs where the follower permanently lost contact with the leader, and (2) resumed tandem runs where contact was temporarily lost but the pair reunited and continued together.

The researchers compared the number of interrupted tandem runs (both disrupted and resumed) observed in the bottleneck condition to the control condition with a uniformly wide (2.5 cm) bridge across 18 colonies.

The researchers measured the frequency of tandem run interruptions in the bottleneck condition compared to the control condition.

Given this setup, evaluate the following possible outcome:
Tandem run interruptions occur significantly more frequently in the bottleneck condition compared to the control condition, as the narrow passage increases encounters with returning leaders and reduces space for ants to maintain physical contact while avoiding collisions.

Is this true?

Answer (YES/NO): YES